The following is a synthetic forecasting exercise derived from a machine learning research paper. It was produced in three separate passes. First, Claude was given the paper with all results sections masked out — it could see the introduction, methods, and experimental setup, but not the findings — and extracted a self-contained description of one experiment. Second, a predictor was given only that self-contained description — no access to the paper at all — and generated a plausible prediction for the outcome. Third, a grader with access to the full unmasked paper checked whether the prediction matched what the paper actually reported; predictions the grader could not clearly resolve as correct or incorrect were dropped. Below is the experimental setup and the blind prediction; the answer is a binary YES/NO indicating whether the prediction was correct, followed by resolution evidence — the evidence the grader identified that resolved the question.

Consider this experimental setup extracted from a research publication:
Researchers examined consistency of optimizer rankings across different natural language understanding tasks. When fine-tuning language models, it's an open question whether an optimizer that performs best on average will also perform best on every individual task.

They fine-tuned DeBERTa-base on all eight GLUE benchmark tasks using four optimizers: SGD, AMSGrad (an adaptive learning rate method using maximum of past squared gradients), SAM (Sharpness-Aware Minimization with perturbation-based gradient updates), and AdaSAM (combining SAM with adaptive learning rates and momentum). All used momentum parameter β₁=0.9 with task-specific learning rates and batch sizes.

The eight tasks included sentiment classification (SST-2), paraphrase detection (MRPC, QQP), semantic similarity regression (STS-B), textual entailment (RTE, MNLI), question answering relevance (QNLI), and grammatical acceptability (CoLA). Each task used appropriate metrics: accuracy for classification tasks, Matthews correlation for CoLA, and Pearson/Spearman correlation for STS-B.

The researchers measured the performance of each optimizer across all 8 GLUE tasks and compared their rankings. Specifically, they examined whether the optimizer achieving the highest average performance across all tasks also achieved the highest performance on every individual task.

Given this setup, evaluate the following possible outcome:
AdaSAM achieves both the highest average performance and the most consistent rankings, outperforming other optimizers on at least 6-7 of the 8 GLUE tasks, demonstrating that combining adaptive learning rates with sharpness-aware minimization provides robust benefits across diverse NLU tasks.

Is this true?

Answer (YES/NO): YES